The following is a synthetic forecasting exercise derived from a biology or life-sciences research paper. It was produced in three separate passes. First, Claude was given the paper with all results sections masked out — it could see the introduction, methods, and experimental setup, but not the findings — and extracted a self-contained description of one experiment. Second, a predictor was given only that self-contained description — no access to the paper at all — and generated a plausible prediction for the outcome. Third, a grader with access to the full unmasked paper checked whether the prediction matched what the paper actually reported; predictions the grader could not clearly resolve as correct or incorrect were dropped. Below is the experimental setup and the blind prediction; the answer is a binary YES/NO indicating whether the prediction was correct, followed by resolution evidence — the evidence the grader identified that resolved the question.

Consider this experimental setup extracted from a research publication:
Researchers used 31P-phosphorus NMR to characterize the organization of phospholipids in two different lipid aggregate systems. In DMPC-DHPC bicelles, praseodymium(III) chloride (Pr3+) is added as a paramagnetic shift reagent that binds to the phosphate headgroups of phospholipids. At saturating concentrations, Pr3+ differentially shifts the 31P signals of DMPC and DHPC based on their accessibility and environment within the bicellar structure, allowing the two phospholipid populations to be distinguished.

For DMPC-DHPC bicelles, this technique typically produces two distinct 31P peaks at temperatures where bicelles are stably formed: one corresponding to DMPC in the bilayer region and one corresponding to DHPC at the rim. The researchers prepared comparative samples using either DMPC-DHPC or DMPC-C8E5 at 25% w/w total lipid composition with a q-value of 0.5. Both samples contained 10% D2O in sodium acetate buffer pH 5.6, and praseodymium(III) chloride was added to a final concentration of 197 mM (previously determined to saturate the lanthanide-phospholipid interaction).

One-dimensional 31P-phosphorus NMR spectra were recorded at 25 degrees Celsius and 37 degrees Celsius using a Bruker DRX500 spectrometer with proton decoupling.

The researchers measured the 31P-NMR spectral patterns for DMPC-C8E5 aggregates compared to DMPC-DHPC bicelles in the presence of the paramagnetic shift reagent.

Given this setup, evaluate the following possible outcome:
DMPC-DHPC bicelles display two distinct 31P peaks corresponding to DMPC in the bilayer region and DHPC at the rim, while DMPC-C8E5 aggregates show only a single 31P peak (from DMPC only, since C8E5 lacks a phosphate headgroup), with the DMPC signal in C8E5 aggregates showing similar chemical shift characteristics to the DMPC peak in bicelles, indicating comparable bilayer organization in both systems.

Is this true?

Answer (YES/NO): NO